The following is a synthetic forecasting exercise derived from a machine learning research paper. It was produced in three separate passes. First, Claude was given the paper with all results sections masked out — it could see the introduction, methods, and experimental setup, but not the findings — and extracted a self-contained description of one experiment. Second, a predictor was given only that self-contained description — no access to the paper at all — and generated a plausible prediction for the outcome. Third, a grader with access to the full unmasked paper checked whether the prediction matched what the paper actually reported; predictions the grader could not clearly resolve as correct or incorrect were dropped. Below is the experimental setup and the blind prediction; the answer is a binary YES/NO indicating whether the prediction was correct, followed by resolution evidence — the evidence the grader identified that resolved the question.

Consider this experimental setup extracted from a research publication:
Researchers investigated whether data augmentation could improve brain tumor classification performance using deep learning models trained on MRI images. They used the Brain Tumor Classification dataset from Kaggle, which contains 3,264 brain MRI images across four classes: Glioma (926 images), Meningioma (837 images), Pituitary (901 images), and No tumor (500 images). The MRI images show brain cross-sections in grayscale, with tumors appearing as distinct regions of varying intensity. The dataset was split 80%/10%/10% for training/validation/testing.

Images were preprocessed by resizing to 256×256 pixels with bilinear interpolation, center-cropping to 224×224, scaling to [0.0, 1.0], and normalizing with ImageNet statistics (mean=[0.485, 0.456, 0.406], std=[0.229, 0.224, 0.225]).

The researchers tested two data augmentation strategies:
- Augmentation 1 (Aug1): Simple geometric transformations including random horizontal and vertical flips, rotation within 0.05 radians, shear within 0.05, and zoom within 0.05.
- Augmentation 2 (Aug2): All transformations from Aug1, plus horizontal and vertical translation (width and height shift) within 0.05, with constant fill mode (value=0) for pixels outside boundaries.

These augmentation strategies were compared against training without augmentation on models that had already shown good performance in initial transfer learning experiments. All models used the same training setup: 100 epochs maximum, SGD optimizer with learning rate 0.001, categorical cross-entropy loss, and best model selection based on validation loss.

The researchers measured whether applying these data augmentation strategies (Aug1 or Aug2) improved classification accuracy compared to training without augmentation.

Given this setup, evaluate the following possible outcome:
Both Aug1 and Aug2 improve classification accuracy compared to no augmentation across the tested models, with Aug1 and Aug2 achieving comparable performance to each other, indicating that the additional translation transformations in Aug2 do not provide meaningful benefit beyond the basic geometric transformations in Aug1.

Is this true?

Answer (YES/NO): NO